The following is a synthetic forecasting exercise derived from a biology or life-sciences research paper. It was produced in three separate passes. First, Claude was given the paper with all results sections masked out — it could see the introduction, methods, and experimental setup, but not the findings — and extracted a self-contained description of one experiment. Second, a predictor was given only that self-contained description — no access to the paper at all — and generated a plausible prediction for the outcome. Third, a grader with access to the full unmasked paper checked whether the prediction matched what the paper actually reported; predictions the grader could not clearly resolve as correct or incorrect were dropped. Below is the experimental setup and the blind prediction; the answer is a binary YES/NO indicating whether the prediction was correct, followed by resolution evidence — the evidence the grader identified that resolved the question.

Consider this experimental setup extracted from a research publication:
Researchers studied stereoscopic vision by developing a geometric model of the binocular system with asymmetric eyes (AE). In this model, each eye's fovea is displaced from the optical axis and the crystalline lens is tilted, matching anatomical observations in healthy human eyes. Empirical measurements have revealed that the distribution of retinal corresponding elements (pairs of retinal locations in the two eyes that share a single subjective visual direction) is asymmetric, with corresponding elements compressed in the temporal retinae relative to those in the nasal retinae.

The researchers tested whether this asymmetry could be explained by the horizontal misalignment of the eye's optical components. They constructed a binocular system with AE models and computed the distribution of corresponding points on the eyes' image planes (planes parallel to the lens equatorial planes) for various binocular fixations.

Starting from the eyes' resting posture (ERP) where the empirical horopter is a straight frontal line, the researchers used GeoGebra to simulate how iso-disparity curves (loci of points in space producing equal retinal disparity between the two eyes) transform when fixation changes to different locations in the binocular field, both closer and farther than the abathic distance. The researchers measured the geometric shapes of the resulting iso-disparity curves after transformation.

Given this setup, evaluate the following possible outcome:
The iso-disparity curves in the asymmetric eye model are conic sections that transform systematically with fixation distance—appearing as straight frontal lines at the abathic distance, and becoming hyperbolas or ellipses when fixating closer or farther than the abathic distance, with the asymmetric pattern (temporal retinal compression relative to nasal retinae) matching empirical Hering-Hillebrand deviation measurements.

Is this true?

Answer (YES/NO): NO